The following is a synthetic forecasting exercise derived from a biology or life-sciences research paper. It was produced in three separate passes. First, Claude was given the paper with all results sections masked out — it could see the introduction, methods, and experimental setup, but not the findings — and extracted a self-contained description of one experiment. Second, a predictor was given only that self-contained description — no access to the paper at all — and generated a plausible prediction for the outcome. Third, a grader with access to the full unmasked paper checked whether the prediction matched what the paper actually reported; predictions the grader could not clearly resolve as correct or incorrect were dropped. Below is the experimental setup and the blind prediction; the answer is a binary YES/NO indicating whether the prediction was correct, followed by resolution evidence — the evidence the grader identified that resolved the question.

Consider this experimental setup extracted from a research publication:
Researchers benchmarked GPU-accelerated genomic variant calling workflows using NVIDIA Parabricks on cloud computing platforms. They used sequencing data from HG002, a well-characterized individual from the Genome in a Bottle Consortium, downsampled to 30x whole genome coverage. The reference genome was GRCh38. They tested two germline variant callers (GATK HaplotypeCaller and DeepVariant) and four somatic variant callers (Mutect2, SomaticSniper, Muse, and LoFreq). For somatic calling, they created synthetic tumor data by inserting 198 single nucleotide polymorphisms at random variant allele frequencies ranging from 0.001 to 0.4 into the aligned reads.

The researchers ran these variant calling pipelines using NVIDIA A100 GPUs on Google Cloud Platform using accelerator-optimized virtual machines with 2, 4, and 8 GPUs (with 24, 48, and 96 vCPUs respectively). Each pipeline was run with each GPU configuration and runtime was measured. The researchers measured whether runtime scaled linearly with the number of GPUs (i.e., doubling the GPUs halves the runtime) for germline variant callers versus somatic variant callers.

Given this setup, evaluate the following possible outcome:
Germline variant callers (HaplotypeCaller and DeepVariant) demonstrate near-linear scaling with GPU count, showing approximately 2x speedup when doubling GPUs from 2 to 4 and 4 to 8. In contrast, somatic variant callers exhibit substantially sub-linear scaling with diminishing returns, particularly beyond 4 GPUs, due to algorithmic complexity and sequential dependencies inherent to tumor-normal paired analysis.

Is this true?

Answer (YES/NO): NO